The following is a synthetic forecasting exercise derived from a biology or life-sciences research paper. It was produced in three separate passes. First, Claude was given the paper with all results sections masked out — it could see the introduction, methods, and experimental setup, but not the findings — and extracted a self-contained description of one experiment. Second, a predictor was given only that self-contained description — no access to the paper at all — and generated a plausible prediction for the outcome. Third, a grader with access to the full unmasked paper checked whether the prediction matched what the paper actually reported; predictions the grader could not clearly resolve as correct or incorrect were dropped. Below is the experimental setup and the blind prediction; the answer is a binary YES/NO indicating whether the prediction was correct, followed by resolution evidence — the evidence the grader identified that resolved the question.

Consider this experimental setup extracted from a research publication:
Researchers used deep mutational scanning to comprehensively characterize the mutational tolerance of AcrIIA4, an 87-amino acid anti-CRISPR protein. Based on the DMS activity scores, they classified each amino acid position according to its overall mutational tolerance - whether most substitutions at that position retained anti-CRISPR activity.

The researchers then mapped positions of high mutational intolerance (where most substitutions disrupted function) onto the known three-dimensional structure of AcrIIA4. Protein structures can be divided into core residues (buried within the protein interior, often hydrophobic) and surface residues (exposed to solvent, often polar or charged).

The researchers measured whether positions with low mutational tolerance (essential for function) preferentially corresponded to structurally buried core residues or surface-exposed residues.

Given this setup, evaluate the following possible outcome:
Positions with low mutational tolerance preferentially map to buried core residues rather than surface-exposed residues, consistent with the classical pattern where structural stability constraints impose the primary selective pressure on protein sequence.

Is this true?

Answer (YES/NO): YES